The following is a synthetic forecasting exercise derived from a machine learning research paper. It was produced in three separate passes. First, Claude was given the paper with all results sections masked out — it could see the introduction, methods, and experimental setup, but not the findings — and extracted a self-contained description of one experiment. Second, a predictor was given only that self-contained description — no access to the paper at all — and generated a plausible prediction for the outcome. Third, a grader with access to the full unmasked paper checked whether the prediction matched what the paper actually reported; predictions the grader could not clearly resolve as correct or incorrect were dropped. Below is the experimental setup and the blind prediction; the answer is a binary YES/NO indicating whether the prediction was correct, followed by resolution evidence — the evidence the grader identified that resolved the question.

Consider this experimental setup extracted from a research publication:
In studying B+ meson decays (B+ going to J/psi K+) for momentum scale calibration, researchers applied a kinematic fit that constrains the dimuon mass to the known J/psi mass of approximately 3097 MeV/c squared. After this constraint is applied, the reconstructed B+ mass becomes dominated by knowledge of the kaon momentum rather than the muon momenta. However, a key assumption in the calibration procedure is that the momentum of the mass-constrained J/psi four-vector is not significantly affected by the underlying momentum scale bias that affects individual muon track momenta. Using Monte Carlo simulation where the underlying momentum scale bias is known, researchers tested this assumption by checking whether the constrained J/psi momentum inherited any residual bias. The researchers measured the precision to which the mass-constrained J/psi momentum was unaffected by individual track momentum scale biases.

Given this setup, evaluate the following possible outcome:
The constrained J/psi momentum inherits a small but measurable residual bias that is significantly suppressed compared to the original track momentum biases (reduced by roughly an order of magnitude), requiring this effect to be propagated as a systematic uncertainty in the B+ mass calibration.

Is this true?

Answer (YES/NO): NO